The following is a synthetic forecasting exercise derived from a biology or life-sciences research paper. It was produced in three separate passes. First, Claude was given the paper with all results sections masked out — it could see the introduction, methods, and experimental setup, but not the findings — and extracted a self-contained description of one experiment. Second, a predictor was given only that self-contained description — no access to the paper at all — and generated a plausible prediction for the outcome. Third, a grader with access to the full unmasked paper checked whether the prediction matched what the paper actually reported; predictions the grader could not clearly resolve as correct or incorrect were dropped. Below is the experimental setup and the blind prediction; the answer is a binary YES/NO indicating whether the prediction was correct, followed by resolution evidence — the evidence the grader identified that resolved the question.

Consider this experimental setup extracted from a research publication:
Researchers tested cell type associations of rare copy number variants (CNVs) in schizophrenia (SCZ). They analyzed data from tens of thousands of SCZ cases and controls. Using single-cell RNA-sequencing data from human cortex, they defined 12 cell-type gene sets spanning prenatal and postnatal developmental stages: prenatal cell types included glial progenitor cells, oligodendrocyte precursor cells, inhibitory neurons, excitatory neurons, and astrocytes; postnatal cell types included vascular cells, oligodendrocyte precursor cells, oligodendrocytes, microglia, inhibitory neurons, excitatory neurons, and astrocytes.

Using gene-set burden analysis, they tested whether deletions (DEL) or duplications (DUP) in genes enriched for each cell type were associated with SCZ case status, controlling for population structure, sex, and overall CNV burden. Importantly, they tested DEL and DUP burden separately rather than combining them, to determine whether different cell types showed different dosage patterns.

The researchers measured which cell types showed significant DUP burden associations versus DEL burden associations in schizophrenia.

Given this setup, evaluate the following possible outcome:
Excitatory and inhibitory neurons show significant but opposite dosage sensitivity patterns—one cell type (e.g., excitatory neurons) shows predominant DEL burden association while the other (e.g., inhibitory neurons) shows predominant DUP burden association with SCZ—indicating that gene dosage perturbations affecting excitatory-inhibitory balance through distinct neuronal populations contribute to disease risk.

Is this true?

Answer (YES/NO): NO